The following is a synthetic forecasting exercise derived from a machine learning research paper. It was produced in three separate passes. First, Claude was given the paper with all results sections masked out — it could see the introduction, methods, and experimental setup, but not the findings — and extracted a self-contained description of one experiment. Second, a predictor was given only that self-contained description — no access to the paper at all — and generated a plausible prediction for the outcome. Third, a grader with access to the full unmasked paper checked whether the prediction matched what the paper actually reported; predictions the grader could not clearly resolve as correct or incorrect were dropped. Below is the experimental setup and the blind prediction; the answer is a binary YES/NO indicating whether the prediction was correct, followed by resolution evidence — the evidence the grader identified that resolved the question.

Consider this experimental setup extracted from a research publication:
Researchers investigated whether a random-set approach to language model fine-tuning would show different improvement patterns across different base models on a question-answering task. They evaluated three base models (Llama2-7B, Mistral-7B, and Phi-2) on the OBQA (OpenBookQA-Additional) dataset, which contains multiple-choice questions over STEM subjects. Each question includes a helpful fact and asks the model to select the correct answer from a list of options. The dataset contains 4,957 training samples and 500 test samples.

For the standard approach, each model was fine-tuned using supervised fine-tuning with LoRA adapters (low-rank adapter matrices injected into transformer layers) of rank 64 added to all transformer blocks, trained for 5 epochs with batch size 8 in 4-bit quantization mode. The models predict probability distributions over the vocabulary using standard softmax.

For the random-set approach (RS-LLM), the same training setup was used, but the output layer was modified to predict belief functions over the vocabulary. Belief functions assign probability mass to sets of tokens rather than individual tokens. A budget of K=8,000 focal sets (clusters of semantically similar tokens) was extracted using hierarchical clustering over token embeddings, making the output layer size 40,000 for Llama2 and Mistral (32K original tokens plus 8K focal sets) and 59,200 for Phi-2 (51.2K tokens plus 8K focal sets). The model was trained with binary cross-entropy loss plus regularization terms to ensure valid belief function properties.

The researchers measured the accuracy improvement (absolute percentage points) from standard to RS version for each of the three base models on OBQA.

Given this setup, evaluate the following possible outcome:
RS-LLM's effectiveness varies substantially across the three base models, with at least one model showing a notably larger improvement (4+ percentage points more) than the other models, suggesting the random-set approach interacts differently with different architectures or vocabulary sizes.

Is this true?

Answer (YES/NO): YES